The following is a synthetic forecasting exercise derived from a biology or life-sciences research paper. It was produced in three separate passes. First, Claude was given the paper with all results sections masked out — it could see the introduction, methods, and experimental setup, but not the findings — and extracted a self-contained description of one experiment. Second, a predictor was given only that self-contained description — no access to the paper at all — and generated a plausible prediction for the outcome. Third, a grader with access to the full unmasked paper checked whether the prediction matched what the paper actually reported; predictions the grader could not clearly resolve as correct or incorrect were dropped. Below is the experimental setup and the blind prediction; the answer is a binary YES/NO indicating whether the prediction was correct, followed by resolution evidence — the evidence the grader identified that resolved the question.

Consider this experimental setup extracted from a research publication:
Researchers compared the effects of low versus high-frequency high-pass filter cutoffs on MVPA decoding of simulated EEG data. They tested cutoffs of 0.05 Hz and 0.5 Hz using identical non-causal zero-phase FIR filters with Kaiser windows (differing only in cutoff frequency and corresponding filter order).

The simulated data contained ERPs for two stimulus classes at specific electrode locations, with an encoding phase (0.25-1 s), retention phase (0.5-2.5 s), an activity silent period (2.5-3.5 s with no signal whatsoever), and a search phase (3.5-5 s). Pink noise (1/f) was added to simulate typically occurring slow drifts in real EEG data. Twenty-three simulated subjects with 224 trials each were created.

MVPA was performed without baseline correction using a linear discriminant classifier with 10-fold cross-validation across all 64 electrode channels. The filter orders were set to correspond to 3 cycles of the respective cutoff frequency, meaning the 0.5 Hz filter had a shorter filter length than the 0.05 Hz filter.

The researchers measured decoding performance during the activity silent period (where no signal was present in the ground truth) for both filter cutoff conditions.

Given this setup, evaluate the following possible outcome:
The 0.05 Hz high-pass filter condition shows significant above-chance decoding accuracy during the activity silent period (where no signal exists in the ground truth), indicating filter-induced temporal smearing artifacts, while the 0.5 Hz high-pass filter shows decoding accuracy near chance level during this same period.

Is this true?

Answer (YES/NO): NO